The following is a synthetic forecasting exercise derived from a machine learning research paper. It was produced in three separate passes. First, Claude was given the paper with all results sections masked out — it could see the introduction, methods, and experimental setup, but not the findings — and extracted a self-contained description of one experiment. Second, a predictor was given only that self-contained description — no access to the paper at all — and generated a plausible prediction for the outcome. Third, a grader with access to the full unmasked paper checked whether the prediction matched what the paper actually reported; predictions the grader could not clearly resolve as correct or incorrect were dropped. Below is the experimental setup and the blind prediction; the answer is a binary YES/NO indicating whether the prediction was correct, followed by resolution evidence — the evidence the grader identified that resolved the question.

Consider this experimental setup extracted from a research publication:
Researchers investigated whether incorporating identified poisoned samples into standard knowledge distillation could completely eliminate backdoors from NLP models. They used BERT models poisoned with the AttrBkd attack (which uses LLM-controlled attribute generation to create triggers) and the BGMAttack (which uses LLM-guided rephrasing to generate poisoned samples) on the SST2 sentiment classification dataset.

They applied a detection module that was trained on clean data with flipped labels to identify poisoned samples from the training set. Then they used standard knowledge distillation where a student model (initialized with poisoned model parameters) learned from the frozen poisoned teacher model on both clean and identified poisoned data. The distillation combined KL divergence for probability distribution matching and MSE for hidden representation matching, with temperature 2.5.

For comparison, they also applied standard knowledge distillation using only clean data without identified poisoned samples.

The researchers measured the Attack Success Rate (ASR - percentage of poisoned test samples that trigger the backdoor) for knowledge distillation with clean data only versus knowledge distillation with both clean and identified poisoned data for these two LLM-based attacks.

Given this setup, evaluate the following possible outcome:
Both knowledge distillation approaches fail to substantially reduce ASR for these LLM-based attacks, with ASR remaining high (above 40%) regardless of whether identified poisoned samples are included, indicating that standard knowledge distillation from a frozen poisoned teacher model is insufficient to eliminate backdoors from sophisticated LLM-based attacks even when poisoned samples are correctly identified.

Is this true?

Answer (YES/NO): NO